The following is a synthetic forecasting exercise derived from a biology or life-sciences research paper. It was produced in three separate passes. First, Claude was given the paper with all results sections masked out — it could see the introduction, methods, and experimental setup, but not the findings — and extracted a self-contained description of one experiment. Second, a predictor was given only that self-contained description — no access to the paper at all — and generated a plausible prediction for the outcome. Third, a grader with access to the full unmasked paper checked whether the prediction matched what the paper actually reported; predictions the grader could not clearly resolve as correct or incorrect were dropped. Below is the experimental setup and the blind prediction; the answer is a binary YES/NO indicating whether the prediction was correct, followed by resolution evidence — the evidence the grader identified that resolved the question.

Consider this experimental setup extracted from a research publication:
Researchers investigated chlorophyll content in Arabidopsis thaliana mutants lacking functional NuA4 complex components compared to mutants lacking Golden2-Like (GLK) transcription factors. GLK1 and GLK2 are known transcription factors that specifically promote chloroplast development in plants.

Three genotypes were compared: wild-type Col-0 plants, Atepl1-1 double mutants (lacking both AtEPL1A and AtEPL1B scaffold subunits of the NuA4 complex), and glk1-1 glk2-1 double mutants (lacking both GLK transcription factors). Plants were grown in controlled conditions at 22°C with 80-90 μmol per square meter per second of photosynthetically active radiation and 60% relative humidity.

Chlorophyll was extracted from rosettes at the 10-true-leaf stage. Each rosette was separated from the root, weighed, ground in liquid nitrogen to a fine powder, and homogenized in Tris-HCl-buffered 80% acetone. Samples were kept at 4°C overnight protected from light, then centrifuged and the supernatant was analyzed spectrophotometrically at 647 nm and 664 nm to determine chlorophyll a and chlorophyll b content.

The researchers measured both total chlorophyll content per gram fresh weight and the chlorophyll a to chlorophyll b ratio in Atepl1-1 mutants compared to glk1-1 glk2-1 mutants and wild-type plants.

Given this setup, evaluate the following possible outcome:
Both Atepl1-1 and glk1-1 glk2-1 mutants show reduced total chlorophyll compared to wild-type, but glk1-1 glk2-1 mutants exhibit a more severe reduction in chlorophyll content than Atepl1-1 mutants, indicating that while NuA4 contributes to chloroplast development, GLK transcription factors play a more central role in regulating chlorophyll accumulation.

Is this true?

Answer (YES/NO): YES